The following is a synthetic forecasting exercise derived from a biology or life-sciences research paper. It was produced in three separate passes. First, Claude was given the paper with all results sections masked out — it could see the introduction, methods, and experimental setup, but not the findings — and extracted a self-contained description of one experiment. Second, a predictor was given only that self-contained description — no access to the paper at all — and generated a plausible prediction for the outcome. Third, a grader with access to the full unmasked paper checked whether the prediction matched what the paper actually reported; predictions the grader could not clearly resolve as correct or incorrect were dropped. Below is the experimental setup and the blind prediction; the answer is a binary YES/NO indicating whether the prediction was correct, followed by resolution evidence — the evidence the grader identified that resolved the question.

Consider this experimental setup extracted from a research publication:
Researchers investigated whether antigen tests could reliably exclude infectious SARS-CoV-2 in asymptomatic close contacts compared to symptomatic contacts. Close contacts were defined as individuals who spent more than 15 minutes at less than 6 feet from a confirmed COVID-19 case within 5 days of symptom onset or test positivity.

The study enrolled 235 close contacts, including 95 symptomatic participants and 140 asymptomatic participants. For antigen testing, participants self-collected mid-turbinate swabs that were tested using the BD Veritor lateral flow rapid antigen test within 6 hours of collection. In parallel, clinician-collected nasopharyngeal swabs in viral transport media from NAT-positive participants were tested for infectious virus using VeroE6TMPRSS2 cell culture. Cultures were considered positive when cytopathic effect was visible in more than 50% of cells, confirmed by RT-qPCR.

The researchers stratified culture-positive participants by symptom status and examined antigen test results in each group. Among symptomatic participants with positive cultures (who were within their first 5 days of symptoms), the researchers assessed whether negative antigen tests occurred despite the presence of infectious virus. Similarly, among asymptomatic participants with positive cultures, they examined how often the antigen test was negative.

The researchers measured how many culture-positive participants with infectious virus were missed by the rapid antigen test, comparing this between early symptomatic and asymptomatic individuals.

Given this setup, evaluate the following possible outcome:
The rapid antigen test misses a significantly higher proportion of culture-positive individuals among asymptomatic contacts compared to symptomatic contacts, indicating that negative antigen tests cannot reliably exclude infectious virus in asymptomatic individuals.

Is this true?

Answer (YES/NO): YES